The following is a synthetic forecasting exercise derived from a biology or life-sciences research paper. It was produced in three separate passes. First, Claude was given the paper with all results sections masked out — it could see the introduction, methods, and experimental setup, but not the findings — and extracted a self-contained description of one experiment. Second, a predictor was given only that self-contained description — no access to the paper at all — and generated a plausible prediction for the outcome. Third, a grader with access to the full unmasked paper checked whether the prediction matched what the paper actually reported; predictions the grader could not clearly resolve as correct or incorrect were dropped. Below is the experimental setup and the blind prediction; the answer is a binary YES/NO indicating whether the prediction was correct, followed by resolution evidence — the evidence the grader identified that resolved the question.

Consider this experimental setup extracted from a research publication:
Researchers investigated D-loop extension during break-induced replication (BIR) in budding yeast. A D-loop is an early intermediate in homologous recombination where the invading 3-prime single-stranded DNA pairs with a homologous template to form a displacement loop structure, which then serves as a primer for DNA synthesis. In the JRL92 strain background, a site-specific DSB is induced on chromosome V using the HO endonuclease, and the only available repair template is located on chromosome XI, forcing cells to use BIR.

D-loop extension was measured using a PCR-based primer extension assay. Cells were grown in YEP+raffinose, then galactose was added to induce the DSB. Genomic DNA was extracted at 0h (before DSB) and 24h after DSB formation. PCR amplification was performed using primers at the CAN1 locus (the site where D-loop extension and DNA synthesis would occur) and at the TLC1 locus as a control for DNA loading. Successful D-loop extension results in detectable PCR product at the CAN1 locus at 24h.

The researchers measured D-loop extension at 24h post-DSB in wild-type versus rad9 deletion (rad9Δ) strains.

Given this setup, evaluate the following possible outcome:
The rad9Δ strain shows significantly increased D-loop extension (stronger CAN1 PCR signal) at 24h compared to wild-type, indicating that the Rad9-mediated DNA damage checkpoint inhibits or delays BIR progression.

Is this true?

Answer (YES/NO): NO